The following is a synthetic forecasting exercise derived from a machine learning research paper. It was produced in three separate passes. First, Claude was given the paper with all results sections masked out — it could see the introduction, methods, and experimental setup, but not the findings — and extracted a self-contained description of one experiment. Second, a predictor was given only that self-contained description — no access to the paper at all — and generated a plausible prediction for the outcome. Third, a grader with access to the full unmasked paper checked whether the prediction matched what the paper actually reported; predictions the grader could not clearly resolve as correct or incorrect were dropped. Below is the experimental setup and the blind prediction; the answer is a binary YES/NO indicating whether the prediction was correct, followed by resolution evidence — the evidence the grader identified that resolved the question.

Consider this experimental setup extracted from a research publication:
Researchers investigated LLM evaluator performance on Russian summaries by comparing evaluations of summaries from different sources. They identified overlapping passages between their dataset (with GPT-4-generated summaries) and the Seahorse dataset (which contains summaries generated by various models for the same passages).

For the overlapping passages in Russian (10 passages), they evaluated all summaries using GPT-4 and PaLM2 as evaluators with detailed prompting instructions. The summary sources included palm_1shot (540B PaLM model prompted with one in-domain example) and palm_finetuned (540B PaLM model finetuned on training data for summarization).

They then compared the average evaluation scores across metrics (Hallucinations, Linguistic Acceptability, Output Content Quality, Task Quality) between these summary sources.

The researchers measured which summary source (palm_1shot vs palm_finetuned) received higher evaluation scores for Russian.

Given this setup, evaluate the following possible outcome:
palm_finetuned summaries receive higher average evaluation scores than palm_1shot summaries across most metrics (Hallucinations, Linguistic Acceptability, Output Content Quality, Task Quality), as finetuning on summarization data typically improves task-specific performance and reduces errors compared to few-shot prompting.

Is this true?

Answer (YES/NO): NO